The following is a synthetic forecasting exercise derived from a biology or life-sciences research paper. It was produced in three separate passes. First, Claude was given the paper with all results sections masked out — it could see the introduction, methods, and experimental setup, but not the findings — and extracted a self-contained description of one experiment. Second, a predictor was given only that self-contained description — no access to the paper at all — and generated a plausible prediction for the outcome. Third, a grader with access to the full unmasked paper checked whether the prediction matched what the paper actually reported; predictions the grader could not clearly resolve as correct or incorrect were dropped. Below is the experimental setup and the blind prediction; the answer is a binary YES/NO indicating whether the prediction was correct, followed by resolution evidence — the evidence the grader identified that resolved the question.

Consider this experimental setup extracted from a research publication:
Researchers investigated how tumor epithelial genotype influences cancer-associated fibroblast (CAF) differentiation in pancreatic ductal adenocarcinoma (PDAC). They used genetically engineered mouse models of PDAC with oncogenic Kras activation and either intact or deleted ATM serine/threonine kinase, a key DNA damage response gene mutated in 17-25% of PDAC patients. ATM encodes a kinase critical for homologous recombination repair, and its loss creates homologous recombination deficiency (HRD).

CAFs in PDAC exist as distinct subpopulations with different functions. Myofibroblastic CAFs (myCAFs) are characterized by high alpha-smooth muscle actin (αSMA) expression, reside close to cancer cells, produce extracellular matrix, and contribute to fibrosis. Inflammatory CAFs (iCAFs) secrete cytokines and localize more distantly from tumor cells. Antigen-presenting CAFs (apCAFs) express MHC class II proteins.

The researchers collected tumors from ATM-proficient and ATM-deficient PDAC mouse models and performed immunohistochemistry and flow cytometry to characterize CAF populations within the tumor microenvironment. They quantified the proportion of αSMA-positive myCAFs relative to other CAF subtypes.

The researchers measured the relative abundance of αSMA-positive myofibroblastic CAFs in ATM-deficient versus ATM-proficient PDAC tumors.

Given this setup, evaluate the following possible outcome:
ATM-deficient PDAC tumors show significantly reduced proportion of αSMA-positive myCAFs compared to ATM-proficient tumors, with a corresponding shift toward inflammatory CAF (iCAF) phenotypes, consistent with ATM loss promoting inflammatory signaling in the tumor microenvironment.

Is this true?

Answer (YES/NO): NO